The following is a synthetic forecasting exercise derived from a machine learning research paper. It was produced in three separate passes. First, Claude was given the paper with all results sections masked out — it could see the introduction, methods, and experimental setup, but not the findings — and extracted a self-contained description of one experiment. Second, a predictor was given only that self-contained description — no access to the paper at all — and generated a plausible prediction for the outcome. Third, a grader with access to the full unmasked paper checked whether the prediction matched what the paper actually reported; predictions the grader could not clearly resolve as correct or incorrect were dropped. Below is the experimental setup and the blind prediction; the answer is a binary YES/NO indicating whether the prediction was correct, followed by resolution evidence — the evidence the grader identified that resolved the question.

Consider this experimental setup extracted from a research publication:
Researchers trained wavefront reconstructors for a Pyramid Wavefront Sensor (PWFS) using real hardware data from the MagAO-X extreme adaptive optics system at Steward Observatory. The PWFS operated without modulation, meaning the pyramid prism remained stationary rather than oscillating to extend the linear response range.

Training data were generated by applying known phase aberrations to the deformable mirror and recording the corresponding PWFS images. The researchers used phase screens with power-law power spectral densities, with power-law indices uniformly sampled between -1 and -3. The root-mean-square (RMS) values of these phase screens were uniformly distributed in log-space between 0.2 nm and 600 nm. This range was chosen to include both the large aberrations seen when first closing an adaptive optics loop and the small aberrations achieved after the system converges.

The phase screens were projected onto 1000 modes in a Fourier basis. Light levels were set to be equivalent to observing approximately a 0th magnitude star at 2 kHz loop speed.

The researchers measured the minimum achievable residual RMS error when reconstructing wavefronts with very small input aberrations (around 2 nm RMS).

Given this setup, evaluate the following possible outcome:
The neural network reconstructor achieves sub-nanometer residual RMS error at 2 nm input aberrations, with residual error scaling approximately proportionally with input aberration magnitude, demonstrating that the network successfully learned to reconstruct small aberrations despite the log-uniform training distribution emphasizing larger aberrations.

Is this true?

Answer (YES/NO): NO